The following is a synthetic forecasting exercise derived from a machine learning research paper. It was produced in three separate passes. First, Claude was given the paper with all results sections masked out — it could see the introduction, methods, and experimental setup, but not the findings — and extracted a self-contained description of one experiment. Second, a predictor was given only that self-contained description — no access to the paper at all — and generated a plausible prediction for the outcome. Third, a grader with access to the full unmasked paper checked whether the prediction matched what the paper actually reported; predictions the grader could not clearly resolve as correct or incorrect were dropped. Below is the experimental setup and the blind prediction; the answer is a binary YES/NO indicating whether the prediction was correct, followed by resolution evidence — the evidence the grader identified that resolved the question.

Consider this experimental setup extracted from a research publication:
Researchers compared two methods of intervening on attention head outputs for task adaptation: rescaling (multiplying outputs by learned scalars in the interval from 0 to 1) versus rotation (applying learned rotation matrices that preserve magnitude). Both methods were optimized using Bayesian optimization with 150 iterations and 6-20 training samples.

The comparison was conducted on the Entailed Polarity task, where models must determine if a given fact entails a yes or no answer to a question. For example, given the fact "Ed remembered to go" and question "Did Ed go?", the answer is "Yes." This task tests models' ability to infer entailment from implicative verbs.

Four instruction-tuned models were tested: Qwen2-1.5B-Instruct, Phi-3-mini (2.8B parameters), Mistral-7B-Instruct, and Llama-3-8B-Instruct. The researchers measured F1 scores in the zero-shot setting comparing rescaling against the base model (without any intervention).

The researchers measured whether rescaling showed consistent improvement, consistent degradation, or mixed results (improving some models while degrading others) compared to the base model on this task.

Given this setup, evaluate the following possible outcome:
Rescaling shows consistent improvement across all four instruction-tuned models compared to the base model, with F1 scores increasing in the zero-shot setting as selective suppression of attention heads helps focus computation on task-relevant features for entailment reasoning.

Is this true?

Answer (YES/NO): NO